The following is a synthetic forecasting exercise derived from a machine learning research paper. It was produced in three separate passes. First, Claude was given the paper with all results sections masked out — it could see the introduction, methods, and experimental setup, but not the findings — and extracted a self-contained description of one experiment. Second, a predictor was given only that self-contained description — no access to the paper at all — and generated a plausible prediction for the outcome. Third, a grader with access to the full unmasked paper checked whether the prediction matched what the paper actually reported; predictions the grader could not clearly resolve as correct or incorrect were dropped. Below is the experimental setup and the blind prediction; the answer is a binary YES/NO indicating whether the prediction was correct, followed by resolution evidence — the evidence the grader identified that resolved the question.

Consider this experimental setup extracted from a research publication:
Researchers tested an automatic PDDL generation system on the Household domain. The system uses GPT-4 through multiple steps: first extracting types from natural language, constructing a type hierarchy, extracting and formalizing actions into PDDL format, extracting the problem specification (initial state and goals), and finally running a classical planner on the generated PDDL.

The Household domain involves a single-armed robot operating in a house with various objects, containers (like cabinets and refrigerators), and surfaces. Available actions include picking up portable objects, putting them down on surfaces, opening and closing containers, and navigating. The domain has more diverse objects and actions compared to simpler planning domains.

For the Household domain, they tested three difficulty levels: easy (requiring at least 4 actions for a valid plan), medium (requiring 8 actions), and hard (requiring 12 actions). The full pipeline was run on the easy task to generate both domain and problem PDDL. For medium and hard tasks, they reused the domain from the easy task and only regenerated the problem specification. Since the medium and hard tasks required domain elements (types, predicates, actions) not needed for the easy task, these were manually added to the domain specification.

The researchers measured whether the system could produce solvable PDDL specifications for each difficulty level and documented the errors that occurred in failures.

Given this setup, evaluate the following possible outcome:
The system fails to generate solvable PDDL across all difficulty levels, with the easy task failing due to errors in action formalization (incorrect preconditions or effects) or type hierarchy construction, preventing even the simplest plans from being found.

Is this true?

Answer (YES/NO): NO